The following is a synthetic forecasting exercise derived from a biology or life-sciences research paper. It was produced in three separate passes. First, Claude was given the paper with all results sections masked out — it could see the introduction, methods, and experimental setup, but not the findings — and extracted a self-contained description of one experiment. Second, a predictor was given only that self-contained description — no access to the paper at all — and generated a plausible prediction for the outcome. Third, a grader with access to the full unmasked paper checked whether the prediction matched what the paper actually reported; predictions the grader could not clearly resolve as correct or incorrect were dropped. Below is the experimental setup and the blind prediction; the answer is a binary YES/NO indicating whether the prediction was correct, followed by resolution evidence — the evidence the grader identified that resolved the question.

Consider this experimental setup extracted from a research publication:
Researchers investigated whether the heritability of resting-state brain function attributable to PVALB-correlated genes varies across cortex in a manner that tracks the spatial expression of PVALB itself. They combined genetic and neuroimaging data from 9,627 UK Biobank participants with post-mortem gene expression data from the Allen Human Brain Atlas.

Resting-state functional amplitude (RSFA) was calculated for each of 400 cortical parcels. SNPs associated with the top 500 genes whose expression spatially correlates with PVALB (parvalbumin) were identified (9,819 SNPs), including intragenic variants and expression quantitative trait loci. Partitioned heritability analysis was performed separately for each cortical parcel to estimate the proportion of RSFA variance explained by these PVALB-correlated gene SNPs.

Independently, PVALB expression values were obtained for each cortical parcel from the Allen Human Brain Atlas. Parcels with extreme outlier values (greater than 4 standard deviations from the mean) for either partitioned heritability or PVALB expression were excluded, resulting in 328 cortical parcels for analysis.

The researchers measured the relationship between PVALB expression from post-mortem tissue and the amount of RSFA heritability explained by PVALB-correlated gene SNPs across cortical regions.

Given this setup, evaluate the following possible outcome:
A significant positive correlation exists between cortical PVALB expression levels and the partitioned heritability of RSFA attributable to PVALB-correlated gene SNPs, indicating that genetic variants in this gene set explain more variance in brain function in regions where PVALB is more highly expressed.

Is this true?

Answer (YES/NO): YES